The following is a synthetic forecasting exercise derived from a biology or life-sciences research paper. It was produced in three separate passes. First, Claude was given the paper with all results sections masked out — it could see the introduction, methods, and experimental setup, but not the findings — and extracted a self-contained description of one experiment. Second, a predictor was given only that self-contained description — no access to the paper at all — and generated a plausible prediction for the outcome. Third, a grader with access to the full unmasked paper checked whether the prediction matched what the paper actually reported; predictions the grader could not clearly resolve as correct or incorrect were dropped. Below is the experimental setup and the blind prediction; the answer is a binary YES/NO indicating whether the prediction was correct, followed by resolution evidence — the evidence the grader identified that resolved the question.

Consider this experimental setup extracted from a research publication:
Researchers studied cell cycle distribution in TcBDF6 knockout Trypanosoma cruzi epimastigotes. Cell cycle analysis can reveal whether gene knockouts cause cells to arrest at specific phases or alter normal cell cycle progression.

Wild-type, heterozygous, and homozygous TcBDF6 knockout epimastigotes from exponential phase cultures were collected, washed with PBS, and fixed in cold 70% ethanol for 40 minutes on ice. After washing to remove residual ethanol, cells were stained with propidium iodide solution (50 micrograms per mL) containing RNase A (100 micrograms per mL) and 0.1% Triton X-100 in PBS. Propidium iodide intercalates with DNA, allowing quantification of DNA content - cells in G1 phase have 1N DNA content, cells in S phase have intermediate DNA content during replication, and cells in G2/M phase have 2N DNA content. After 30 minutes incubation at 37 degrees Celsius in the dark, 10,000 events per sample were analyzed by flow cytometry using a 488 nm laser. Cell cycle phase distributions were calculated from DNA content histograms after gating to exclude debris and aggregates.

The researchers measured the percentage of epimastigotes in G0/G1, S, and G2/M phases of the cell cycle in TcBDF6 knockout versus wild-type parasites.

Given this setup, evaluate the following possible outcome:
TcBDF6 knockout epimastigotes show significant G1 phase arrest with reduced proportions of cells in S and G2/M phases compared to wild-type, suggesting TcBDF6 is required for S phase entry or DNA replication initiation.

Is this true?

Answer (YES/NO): NO